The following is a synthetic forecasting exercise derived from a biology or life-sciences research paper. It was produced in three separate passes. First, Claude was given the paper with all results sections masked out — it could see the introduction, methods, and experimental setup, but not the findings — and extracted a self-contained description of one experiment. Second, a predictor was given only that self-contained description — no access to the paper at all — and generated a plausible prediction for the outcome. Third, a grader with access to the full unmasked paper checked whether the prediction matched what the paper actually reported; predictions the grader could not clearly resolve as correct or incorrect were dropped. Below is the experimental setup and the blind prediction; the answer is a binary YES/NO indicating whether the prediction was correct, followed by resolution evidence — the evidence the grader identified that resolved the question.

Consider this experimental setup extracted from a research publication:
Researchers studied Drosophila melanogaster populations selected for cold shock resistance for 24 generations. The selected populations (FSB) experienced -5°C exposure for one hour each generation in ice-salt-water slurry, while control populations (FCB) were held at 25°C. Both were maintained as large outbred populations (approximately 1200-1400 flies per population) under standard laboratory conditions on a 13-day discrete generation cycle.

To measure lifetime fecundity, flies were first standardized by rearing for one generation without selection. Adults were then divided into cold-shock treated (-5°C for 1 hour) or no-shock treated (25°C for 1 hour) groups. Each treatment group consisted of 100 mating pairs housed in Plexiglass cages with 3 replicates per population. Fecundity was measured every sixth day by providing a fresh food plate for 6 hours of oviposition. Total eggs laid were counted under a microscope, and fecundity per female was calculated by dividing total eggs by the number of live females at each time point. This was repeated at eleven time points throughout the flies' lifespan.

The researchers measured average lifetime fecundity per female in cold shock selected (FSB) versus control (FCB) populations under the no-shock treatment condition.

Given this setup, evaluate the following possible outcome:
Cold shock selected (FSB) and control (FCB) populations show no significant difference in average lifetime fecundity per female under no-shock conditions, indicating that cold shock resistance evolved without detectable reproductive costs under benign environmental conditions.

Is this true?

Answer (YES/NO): YES